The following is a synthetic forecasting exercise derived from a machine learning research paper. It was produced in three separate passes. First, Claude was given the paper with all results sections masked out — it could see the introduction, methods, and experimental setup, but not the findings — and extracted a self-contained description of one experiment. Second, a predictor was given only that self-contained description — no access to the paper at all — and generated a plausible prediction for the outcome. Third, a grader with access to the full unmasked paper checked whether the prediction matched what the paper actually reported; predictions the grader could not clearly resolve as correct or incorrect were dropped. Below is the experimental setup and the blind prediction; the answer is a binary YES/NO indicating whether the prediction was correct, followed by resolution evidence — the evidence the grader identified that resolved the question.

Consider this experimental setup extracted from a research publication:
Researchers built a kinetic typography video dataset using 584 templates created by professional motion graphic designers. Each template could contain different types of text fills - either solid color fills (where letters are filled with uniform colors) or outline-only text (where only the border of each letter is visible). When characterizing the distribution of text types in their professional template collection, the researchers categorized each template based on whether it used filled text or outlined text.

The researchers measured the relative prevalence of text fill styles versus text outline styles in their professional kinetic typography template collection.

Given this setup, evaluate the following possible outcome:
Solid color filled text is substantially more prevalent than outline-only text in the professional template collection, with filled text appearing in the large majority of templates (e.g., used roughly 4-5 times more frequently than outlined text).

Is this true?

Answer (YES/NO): YES